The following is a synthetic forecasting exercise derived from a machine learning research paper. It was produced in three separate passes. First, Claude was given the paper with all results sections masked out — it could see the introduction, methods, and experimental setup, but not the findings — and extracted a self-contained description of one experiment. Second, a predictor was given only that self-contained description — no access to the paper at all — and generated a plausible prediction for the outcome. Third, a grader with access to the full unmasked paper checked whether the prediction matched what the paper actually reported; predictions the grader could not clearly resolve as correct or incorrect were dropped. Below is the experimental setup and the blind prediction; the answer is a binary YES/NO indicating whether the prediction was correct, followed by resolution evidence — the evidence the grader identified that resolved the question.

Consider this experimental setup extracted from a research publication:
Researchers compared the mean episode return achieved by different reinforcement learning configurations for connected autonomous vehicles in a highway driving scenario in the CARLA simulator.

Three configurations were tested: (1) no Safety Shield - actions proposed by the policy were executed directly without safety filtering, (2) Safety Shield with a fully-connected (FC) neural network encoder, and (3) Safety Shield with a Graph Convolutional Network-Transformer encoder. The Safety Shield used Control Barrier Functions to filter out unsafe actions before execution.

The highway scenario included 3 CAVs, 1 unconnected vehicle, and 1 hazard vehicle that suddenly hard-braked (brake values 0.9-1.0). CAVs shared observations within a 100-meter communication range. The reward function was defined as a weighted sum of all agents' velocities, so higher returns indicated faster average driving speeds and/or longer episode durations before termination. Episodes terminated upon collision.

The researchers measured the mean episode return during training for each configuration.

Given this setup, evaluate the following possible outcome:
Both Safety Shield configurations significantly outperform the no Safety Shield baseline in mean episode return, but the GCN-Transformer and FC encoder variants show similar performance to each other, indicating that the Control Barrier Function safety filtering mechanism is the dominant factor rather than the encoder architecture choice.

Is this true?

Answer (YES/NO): NO